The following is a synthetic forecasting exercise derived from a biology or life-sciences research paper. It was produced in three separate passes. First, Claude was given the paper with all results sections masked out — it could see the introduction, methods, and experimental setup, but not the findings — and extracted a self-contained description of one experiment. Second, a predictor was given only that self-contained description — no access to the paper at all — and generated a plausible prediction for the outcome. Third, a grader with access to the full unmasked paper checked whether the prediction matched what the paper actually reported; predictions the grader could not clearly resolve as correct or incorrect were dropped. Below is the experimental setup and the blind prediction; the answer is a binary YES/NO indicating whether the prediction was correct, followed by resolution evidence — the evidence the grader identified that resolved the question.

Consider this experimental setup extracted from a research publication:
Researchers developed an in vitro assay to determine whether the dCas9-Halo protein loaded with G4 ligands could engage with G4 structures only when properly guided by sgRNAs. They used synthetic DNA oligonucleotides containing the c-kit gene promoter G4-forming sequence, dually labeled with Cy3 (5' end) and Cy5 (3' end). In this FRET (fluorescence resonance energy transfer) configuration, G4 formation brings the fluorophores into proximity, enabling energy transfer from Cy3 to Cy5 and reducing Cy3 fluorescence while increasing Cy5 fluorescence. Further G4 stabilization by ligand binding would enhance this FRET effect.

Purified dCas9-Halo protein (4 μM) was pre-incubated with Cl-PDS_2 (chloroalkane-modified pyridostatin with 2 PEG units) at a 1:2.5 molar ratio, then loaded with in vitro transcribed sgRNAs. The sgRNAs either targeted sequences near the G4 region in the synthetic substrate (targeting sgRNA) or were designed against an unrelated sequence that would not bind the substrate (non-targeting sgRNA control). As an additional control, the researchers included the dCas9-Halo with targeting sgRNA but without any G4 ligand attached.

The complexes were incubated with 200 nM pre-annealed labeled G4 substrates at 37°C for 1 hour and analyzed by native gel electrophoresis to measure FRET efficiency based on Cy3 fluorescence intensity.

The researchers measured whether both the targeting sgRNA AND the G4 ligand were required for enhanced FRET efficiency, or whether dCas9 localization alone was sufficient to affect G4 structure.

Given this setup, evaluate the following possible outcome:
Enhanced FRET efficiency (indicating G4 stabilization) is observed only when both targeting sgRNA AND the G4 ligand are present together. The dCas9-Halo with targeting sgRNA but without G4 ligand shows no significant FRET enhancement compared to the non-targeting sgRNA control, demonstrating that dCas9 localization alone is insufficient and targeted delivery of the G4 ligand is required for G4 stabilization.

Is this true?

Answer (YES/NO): YES